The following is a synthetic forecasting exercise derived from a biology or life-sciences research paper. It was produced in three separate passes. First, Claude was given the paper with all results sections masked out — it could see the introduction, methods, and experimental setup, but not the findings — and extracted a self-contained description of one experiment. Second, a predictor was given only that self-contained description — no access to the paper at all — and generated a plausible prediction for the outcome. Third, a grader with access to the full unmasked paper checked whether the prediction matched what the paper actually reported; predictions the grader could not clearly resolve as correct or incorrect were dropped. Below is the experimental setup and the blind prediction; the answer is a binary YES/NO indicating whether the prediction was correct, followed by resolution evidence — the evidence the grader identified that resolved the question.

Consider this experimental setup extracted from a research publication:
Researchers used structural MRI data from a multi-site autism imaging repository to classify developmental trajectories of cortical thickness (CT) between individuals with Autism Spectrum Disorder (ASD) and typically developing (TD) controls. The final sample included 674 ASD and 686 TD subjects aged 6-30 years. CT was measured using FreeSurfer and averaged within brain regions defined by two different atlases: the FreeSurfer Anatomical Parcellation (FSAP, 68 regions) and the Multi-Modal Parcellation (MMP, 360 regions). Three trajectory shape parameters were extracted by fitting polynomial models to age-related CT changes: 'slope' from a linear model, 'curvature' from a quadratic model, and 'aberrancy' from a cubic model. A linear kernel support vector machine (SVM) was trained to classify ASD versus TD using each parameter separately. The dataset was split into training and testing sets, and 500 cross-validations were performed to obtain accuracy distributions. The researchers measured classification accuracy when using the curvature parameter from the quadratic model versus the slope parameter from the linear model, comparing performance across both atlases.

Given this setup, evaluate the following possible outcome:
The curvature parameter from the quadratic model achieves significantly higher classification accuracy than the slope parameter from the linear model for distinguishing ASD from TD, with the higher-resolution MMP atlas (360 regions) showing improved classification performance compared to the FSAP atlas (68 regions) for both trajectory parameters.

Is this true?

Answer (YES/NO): YES